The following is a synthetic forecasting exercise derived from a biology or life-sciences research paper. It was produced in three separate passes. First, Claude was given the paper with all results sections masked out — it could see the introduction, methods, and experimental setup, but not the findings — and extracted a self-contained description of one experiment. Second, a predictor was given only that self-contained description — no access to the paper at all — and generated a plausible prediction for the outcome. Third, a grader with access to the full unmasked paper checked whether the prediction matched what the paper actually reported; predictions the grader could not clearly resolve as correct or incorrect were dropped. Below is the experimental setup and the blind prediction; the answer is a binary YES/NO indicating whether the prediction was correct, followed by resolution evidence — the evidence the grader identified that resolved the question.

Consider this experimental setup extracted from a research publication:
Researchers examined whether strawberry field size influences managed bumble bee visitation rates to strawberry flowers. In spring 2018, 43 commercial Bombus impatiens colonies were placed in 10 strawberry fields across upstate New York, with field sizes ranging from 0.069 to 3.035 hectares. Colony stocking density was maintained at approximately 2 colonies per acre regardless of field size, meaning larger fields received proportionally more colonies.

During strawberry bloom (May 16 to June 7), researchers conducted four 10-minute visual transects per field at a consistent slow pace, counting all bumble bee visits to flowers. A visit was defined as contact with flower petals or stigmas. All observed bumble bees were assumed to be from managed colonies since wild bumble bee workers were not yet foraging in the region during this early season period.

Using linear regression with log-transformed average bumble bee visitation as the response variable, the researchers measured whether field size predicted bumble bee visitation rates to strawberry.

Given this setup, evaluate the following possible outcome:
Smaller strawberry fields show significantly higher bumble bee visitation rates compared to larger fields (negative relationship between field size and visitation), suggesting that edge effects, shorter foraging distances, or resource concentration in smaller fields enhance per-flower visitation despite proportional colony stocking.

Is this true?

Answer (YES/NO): NO